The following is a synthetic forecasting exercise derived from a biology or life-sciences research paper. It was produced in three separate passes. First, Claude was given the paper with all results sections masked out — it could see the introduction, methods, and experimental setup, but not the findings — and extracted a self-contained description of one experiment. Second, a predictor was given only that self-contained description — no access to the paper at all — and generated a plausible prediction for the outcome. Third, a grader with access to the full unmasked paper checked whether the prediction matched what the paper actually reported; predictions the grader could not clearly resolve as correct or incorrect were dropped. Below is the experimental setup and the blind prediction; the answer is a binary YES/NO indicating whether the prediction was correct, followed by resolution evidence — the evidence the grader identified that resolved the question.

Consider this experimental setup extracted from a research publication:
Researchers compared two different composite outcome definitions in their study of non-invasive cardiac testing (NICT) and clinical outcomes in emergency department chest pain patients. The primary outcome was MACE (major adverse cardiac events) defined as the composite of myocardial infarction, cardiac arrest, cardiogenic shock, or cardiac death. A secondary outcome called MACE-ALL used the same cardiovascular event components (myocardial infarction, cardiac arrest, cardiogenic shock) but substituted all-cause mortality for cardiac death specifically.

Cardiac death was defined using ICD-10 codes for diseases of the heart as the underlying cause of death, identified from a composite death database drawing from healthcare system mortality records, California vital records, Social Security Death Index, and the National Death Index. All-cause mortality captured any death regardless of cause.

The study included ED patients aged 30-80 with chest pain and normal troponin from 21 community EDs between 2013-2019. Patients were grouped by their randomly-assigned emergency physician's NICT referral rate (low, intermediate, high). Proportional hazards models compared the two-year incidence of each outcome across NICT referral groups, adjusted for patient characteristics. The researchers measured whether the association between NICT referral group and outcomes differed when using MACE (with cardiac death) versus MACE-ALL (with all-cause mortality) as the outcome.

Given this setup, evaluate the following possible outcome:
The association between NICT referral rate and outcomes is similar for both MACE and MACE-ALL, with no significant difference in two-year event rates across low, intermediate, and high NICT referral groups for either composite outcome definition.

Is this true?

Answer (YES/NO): NO